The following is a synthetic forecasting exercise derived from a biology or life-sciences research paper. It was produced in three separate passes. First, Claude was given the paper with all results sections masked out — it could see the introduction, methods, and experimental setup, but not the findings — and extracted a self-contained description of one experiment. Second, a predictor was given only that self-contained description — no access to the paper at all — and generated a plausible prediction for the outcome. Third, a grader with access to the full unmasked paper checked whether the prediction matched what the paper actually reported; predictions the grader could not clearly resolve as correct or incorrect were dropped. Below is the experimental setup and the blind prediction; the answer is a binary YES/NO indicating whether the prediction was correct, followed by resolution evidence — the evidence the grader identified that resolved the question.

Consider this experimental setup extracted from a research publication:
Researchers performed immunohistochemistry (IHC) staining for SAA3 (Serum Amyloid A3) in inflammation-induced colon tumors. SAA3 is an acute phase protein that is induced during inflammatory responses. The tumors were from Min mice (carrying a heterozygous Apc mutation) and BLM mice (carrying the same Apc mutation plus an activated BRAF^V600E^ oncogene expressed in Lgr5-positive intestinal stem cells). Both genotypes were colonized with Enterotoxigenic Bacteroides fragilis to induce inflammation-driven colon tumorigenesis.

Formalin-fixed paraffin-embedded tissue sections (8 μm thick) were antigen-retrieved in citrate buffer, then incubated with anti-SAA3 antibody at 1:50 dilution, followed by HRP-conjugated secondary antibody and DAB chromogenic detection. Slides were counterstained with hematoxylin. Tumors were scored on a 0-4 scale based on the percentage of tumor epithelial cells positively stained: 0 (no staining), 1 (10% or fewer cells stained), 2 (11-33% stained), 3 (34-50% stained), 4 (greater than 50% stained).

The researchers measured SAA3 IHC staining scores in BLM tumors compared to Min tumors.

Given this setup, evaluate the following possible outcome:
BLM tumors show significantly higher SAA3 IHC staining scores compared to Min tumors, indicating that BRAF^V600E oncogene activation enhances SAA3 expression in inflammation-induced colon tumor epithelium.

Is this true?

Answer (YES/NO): YES